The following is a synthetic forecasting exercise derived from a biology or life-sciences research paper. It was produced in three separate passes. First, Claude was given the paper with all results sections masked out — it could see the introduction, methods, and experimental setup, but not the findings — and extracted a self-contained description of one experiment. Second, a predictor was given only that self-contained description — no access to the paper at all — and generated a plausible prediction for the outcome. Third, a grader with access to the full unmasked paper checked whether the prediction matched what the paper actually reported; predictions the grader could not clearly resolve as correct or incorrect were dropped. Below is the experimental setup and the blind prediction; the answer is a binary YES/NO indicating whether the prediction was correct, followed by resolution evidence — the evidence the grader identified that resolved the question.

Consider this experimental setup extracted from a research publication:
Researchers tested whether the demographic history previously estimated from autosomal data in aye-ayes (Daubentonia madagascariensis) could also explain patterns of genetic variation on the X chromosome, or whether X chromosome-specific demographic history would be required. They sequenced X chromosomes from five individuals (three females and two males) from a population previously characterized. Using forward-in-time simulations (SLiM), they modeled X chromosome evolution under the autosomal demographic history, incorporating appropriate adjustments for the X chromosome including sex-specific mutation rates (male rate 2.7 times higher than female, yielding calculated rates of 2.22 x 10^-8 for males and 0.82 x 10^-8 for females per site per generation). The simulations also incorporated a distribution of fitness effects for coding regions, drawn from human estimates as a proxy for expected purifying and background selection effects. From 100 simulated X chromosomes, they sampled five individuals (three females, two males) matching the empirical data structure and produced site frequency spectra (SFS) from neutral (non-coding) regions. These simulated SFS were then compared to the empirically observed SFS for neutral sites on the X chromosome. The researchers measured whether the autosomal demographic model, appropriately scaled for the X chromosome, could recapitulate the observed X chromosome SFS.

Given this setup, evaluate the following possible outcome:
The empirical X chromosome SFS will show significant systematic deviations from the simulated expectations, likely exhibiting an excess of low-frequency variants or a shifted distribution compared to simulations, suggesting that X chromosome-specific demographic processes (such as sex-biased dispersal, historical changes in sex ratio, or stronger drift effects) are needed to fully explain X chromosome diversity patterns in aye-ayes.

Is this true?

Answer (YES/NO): NO